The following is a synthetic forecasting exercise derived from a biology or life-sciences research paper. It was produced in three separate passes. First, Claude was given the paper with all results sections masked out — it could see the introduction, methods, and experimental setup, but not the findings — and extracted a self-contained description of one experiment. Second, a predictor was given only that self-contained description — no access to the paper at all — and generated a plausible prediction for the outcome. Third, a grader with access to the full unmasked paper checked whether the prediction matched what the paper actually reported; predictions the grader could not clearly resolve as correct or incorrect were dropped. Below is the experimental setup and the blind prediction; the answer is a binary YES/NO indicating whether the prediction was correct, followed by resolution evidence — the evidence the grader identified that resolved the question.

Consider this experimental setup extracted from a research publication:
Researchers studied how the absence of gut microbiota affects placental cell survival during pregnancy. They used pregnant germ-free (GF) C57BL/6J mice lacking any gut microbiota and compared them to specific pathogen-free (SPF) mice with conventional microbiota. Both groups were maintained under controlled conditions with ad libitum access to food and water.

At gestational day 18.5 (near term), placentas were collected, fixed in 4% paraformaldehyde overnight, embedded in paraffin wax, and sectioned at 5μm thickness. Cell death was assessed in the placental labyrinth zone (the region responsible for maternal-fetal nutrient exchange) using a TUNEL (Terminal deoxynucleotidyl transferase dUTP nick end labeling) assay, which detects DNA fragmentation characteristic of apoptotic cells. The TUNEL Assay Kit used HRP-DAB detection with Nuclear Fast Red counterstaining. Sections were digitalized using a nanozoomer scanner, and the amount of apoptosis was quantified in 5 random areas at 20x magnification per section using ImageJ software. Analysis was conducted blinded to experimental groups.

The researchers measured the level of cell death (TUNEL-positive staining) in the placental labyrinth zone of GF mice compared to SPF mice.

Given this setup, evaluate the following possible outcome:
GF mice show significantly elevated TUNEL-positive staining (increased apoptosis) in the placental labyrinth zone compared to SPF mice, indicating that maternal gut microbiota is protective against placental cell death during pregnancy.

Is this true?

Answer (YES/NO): NO